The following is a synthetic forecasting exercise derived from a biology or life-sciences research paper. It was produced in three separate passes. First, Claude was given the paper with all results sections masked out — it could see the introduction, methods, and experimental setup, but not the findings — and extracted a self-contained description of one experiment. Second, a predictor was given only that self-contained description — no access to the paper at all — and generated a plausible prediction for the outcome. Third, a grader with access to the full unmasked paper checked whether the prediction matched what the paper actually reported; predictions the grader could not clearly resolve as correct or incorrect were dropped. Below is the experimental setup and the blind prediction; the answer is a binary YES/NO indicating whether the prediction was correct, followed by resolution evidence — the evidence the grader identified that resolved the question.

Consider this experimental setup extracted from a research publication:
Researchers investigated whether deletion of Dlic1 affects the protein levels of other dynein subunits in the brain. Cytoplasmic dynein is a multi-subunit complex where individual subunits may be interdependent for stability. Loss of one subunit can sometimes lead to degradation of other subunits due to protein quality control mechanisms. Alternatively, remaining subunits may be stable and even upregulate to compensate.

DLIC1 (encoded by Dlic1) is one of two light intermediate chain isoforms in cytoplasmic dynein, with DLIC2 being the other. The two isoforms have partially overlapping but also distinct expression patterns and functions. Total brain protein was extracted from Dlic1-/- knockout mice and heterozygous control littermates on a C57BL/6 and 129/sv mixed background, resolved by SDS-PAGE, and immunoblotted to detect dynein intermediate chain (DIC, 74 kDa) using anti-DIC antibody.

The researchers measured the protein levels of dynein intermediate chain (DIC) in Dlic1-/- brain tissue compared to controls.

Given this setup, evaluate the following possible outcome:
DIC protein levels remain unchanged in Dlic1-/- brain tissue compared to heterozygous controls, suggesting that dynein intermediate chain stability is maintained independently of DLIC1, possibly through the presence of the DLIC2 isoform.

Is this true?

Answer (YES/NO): NO